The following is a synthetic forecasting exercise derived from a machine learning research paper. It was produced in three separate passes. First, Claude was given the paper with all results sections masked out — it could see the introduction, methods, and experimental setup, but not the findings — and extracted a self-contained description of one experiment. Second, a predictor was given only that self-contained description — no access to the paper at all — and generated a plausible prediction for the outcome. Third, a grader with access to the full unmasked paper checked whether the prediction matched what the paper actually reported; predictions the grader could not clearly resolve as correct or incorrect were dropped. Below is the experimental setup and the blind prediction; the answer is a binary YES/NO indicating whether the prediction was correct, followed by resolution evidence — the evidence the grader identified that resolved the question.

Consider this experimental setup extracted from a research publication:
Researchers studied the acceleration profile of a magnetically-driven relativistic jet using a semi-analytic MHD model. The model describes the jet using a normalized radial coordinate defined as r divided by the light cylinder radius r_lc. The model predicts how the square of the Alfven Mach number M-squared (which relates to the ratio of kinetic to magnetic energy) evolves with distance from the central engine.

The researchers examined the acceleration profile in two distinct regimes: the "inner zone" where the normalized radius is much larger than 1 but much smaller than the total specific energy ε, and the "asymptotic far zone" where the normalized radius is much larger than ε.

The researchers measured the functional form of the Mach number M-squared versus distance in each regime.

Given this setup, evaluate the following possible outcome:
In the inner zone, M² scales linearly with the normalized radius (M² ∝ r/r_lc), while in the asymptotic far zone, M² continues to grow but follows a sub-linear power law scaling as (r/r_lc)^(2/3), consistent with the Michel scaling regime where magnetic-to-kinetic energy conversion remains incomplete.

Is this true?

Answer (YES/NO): NO